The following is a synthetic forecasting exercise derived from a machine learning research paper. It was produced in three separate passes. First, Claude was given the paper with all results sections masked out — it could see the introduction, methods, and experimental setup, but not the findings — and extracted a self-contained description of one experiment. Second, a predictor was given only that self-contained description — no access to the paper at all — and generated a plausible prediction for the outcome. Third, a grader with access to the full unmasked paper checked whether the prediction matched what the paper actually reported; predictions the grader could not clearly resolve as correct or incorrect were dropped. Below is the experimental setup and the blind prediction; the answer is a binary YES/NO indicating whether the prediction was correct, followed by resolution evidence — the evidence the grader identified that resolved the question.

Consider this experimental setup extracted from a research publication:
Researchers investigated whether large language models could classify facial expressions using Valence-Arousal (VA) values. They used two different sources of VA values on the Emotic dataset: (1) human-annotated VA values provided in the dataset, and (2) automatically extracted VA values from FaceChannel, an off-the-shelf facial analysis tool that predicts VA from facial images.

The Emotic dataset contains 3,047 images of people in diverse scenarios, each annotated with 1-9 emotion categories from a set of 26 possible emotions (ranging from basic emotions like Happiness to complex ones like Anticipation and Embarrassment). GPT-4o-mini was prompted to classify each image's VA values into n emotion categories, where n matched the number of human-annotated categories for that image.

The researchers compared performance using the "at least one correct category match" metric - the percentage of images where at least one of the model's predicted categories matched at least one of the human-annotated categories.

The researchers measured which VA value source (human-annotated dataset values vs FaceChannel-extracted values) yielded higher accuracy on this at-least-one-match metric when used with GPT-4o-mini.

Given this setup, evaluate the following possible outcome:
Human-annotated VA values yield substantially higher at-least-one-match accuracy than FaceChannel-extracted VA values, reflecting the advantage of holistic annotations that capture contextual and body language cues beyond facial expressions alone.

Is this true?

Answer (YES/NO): NO